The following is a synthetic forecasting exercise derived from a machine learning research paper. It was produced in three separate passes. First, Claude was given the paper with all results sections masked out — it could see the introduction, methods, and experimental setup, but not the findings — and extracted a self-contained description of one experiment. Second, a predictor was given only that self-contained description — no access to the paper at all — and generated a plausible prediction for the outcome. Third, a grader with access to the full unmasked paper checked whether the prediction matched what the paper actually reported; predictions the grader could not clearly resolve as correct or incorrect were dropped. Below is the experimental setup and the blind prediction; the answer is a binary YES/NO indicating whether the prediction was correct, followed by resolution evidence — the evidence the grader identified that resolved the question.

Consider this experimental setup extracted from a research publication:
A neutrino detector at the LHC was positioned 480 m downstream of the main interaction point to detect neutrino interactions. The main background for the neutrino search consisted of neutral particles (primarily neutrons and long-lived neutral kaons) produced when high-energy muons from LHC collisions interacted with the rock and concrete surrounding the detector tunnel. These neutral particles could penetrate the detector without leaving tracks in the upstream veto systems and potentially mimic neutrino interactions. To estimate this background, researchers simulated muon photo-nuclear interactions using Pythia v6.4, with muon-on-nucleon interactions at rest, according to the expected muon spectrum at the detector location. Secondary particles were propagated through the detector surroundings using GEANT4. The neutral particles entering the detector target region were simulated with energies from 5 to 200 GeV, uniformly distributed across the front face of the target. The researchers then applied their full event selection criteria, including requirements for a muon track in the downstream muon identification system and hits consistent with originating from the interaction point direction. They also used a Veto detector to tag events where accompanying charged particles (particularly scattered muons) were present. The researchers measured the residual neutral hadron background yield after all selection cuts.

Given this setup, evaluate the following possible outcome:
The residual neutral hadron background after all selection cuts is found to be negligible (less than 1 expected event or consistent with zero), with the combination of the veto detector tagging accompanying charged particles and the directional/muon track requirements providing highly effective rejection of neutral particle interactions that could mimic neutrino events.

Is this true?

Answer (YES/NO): YES